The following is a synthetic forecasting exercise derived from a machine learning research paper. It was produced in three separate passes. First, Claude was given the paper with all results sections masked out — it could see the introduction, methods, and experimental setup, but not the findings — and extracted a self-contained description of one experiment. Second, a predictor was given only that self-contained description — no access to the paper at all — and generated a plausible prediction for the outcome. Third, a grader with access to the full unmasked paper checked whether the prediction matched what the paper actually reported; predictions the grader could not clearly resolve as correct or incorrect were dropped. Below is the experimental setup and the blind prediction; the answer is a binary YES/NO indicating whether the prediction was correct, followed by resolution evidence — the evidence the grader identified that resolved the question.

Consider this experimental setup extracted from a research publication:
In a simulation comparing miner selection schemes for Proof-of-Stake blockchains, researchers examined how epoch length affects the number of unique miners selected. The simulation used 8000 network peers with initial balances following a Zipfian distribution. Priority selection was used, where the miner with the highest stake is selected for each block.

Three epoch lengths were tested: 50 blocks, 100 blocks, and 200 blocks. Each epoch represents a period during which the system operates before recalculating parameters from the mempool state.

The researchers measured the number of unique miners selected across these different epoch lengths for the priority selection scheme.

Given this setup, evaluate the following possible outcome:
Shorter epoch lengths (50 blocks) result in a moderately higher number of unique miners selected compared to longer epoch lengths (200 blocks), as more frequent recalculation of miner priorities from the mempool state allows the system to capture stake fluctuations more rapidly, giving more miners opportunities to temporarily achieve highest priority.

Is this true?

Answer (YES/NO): NO